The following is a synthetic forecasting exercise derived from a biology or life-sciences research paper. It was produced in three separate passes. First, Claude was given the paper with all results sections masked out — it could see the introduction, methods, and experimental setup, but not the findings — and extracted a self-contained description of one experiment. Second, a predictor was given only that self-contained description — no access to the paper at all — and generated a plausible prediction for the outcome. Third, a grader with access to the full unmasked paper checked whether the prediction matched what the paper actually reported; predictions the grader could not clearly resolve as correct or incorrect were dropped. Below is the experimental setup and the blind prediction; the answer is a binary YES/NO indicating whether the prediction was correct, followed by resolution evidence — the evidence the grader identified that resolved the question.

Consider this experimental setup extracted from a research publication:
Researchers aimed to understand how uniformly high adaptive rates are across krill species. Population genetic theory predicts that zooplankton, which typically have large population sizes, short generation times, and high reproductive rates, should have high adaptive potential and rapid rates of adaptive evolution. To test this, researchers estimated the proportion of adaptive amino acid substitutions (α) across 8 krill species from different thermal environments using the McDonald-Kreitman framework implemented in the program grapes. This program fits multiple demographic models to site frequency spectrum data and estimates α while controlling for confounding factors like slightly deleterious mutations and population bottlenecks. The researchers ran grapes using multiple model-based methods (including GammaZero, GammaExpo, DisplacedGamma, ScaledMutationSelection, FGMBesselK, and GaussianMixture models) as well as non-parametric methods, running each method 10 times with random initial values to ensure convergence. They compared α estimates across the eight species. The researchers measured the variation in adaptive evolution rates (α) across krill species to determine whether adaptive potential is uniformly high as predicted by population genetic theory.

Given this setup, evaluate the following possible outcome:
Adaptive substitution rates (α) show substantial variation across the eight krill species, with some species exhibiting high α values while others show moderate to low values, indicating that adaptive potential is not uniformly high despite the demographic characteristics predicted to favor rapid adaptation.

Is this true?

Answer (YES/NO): YES